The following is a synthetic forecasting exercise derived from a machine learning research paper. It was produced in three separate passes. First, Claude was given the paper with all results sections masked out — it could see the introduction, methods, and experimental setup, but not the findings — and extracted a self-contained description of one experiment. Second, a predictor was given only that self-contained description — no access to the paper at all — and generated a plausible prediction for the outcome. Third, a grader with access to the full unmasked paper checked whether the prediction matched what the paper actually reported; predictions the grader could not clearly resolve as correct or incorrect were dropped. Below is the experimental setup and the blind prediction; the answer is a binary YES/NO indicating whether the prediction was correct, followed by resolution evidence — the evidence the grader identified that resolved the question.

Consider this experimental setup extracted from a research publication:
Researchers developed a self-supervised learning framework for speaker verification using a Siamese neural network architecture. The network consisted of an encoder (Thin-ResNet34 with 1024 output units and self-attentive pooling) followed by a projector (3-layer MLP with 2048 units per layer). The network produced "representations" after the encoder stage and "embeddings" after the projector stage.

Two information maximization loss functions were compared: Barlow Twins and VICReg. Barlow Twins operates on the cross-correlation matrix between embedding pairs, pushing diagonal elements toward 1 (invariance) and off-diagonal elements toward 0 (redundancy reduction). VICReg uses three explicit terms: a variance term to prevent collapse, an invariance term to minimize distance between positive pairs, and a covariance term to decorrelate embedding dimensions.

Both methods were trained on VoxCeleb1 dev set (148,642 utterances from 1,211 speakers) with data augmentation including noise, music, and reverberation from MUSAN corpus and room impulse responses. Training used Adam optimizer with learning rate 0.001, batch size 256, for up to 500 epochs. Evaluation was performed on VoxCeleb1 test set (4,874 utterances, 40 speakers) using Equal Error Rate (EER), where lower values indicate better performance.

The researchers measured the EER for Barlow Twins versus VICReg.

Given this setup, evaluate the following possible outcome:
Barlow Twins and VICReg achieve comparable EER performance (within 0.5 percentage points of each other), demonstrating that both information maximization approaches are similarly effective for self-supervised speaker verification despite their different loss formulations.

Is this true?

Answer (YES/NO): NO